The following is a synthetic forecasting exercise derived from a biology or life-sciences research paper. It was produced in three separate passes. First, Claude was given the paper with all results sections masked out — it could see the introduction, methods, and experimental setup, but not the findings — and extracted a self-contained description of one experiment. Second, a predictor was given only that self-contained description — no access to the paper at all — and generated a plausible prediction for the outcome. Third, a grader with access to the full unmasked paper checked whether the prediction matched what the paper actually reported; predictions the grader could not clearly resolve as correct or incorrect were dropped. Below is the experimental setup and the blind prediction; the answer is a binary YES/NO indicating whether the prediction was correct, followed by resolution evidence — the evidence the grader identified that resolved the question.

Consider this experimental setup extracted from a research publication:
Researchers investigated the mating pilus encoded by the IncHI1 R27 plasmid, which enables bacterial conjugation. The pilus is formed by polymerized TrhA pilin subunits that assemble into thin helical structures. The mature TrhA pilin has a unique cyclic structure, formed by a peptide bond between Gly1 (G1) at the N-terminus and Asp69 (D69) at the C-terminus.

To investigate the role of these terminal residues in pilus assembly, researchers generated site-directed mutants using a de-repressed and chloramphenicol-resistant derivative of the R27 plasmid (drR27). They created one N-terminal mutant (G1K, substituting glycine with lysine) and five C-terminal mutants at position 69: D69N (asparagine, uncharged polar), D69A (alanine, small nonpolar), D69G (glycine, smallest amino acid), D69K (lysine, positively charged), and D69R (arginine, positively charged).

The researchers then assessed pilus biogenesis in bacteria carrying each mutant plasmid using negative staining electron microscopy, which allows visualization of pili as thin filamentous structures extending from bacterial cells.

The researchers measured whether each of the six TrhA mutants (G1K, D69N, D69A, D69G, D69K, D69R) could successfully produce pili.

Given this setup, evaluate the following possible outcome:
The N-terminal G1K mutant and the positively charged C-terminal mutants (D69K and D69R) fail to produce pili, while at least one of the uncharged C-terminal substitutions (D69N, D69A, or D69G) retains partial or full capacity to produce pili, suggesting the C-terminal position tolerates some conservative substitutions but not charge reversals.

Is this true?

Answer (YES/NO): NO